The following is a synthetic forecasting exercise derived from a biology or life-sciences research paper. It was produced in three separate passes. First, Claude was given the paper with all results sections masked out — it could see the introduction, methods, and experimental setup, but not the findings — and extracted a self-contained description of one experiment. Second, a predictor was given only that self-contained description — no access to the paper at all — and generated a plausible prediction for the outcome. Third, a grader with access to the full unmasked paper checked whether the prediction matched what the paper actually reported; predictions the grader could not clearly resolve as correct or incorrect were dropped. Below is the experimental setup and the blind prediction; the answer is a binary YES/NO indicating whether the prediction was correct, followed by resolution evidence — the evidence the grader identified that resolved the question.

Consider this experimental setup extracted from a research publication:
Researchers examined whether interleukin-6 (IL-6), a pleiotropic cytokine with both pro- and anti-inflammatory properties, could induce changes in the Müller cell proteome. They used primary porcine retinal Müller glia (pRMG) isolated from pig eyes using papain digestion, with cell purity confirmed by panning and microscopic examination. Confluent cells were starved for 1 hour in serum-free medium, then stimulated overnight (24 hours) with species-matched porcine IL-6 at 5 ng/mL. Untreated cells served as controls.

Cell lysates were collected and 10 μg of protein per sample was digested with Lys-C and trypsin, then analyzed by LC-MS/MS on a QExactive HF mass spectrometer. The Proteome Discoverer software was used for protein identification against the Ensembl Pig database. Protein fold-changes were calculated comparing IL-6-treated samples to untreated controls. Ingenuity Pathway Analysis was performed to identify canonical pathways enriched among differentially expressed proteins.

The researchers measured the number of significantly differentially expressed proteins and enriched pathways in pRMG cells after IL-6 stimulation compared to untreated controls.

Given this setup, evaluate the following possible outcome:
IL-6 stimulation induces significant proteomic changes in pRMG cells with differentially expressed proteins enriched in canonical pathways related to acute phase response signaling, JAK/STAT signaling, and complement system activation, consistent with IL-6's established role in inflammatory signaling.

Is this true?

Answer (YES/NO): NO